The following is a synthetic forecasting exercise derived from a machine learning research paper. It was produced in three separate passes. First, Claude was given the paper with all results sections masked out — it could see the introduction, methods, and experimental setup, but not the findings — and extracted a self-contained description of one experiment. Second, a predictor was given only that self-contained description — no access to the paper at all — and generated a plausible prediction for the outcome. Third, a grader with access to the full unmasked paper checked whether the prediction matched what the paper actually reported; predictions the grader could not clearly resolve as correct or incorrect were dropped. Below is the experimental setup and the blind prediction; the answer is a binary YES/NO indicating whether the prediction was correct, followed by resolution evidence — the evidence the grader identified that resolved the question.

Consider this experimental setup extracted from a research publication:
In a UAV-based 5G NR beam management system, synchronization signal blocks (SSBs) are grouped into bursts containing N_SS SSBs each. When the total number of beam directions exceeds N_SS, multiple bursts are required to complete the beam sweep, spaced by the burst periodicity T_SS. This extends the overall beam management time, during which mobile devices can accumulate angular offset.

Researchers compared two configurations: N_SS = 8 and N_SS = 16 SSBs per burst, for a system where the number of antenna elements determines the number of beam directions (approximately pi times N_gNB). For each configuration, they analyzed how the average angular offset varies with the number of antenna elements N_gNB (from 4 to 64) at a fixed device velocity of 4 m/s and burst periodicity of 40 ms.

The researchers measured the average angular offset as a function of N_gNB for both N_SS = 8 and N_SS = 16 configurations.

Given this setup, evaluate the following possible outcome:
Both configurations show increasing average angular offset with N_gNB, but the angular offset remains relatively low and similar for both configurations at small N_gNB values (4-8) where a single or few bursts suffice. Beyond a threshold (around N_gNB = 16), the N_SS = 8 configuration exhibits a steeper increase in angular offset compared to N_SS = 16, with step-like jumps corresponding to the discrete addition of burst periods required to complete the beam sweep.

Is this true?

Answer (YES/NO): NO